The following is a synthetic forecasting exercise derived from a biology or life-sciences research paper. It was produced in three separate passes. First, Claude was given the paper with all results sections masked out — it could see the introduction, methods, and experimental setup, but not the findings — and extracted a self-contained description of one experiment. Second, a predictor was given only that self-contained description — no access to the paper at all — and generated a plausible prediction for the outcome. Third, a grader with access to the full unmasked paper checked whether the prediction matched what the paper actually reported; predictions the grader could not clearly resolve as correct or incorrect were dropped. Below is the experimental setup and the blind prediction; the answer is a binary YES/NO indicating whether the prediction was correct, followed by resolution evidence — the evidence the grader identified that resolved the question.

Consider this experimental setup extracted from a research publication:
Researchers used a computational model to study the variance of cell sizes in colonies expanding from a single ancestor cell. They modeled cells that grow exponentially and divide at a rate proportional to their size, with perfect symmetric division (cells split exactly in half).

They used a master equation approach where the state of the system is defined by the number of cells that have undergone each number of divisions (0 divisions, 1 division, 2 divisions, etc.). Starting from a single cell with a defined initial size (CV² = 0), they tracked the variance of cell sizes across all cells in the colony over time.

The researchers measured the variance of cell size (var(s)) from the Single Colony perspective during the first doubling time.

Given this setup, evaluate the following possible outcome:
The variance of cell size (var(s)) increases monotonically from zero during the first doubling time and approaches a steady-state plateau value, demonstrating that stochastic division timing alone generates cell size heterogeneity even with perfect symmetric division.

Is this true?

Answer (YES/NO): NO